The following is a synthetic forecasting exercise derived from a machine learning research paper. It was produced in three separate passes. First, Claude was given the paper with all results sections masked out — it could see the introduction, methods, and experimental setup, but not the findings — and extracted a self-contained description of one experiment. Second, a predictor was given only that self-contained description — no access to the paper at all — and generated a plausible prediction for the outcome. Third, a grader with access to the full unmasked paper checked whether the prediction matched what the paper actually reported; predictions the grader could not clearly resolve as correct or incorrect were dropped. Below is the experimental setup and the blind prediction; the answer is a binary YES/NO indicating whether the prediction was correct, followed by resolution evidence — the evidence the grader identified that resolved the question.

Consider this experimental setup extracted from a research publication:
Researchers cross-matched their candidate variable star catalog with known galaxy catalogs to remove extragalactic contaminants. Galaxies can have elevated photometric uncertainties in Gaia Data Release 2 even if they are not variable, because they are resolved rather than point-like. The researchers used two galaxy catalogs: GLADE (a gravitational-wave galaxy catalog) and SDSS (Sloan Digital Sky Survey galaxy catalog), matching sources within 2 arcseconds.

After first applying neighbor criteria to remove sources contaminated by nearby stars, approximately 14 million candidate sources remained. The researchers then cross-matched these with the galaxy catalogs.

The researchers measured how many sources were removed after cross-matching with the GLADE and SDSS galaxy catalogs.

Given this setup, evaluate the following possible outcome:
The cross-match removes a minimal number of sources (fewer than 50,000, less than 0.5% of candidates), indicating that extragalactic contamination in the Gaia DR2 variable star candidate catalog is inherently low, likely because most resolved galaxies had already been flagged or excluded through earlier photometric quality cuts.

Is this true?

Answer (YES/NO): NO